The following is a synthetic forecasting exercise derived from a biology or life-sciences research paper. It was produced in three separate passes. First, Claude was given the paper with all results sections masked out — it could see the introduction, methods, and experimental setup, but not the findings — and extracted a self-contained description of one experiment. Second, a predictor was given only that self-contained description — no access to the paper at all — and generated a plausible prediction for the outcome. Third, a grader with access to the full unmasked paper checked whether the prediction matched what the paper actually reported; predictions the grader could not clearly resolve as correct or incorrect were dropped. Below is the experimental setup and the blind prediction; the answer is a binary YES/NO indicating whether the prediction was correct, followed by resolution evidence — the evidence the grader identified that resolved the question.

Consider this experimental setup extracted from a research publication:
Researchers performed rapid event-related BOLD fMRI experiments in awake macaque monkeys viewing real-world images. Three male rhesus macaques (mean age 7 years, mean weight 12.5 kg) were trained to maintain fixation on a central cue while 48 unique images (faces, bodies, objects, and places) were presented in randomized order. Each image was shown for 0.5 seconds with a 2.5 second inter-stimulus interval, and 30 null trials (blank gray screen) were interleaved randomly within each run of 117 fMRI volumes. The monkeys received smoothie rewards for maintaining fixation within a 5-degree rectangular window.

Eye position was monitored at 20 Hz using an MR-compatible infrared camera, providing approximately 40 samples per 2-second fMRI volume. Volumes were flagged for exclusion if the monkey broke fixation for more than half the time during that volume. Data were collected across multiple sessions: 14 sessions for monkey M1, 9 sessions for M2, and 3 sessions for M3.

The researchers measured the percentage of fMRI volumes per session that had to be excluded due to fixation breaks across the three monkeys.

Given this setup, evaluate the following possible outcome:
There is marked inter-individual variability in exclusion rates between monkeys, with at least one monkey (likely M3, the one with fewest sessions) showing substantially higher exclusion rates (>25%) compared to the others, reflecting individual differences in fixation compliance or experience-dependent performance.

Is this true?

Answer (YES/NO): NO